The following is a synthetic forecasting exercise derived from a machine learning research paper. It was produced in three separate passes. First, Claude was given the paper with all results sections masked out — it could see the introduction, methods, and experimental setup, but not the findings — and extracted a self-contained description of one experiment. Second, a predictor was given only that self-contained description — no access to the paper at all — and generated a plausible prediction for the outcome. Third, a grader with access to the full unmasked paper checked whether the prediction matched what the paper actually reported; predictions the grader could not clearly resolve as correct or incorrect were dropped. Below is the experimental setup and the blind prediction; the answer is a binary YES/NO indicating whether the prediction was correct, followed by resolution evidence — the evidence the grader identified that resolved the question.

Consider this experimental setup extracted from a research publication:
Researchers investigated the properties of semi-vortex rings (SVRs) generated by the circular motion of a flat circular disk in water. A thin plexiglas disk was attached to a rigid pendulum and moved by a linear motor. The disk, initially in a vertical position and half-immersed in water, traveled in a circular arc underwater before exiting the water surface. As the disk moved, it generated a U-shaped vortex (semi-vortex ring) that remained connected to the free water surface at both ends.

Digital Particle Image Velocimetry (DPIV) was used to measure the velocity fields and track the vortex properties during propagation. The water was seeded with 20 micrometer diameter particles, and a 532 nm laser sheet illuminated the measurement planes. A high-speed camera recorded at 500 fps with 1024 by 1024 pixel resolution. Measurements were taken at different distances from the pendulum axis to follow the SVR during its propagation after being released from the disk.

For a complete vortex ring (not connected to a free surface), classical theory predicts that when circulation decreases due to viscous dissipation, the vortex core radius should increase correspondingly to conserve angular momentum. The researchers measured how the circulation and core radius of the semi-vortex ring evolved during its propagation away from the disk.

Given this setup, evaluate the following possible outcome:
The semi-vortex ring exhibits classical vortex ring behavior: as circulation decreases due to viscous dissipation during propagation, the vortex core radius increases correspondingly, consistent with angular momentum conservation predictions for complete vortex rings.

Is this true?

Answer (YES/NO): NO